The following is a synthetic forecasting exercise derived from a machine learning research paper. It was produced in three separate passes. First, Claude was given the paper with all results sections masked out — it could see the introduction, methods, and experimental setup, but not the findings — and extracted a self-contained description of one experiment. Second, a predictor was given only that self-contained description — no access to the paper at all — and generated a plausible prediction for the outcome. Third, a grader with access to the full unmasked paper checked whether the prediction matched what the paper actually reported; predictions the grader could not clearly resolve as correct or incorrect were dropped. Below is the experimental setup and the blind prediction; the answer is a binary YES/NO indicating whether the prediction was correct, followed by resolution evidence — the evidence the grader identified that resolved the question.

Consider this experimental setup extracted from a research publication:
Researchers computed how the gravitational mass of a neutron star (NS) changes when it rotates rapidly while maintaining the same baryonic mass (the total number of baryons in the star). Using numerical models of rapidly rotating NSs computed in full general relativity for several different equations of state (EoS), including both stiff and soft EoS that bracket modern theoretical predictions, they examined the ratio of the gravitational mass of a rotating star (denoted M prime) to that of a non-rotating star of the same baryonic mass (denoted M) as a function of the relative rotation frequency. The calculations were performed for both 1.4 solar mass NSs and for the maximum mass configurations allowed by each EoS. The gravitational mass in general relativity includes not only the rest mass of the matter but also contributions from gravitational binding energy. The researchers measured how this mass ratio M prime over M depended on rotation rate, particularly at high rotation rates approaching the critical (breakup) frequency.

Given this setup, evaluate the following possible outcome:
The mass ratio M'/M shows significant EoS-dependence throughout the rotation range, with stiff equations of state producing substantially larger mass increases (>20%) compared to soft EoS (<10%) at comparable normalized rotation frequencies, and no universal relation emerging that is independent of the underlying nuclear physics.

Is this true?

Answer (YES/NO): NO